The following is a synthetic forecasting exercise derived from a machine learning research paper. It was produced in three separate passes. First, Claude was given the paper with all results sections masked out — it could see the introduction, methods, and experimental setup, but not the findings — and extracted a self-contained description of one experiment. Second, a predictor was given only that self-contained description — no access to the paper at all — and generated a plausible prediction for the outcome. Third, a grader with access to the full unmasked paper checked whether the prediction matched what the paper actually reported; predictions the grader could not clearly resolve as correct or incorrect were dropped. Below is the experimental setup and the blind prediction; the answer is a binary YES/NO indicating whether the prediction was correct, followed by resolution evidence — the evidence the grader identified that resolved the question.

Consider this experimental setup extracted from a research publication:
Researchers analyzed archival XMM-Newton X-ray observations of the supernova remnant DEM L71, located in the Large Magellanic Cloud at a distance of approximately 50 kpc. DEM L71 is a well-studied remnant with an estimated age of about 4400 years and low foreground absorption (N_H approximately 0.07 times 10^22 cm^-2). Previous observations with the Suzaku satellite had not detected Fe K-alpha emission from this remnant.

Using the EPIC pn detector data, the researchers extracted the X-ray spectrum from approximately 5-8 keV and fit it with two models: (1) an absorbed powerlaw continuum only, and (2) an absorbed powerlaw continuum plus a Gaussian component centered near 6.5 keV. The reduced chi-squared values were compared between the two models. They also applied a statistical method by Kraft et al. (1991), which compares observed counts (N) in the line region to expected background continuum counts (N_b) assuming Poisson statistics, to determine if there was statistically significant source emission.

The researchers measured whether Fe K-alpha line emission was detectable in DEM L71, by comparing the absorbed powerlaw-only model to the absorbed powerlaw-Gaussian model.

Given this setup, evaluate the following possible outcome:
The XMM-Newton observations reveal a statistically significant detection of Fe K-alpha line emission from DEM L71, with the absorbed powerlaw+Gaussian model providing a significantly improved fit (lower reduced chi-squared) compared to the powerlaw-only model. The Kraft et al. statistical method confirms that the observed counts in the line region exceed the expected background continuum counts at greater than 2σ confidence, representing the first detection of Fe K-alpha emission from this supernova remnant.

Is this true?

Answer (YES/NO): YES